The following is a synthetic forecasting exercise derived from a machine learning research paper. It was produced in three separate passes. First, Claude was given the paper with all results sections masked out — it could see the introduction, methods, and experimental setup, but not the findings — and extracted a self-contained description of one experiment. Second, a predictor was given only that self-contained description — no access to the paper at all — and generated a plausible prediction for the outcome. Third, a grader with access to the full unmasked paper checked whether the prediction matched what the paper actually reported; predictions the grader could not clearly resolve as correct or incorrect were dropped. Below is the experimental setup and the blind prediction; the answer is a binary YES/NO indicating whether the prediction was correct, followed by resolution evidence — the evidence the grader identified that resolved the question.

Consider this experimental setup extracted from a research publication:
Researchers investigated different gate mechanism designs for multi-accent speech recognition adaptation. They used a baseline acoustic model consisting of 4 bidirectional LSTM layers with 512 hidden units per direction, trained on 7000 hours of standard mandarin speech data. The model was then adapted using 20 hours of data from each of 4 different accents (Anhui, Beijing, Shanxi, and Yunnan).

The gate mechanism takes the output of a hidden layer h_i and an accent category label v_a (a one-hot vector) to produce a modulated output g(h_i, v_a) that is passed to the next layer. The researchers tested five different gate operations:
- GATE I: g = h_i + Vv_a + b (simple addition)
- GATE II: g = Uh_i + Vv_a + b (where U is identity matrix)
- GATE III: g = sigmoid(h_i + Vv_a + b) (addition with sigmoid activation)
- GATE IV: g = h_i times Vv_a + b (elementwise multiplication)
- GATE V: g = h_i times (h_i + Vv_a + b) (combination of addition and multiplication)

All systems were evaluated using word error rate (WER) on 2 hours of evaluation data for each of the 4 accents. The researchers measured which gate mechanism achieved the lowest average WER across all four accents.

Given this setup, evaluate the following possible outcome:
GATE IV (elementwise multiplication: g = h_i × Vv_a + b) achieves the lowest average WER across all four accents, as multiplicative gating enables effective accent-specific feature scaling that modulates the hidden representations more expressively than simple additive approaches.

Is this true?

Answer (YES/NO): NO